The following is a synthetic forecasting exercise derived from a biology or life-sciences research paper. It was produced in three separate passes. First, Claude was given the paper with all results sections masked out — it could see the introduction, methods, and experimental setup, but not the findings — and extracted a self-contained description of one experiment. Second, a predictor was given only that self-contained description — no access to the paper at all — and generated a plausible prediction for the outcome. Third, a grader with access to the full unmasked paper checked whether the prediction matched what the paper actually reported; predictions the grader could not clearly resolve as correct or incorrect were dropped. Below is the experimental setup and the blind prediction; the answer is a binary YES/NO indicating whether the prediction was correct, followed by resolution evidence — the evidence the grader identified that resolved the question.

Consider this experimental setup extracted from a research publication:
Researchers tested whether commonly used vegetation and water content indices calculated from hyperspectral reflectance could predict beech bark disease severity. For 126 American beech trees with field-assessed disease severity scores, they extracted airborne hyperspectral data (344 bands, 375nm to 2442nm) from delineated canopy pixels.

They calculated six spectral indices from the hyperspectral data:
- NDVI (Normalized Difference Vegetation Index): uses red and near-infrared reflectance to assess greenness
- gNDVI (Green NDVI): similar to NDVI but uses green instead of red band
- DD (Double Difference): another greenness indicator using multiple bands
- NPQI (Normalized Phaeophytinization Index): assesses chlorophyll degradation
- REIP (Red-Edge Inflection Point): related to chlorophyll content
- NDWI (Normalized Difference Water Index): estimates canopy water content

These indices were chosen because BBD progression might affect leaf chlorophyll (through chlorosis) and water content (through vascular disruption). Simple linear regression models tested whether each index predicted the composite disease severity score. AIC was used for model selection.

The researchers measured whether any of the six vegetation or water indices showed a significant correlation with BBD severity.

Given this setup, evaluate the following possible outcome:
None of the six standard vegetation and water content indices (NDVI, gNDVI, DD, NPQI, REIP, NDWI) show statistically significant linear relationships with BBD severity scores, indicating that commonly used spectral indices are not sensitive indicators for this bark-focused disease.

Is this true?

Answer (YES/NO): NO